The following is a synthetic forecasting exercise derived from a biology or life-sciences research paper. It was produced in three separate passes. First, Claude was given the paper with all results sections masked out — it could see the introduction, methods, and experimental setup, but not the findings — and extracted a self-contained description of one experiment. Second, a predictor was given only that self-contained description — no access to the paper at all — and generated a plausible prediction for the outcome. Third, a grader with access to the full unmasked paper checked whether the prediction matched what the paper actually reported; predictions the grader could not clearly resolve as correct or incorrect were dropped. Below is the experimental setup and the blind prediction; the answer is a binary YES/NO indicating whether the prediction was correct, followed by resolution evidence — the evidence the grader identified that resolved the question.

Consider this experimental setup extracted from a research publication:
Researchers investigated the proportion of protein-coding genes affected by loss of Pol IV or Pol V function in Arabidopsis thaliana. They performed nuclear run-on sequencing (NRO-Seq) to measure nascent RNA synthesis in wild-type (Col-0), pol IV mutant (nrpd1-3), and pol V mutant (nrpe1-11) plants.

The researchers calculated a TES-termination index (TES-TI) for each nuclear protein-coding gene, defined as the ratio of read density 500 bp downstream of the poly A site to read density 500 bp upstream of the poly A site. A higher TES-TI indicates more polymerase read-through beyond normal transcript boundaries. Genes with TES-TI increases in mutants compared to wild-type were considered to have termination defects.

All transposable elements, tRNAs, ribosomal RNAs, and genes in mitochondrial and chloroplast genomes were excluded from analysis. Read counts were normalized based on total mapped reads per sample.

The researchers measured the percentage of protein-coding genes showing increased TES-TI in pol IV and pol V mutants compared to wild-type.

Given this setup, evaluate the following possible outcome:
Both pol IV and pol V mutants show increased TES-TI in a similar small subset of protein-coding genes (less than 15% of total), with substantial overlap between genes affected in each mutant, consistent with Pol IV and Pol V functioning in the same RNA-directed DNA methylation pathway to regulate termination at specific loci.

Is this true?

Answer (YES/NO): NO